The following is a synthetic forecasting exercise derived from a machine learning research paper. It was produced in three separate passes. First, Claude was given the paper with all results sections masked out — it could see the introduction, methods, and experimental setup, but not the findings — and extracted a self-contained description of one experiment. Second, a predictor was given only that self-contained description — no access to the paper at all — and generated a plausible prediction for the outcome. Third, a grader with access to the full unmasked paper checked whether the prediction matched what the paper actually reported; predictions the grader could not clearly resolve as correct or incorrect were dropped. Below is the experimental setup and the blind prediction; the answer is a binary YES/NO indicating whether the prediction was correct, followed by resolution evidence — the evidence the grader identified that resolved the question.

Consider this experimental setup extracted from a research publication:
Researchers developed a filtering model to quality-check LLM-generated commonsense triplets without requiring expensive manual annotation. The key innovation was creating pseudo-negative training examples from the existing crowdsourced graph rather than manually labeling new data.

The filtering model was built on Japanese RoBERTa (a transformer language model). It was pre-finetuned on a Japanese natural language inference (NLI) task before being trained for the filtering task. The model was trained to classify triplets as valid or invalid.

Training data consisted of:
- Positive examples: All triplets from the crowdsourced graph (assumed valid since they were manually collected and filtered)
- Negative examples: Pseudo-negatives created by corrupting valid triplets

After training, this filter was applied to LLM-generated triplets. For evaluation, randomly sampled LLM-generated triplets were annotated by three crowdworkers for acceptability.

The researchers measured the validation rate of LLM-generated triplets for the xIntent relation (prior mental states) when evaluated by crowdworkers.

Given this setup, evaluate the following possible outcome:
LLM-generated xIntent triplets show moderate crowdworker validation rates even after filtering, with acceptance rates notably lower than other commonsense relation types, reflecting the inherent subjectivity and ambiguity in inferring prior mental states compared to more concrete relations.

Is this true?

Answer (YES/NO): NO